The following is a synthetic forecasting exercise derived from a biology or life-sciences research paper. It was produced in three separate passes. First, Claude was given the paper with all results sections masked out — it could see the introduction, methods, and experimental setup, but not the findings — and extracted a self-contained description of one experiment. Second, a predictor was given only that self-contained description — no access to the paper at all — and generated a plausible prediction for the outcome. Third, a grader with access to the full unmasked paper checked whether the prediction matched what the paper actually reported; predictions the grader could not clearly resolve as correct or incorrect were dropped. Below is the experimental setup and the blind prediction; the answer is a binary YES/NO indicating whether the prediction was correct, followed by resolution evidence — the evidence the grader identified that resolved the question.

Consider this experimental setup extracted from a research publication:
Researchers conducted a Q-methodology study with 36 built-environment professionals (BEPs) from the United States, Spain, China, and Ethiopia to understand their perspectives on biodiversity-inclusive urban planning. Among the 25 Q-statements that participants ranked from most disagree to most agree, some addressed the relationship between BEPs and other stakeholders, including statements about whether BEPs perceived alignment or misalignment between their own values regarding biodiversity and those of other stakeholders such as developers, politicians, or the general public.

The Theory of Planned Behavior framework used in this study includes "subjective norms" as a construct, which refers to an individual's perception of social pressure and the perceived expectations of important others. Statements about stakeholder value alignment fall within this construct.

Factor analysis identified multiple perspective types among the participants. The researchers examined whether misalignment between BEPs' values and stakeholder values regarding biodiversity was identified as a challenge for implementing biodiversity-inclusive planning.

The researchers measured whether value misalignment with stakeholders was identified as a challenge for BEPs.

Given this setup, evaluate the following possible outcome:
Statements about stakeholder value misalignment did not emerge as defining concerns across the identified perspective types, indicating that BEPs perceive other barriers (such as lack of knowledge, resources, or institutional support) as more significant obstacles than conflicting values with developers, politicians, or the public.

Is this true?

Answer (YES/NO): NO